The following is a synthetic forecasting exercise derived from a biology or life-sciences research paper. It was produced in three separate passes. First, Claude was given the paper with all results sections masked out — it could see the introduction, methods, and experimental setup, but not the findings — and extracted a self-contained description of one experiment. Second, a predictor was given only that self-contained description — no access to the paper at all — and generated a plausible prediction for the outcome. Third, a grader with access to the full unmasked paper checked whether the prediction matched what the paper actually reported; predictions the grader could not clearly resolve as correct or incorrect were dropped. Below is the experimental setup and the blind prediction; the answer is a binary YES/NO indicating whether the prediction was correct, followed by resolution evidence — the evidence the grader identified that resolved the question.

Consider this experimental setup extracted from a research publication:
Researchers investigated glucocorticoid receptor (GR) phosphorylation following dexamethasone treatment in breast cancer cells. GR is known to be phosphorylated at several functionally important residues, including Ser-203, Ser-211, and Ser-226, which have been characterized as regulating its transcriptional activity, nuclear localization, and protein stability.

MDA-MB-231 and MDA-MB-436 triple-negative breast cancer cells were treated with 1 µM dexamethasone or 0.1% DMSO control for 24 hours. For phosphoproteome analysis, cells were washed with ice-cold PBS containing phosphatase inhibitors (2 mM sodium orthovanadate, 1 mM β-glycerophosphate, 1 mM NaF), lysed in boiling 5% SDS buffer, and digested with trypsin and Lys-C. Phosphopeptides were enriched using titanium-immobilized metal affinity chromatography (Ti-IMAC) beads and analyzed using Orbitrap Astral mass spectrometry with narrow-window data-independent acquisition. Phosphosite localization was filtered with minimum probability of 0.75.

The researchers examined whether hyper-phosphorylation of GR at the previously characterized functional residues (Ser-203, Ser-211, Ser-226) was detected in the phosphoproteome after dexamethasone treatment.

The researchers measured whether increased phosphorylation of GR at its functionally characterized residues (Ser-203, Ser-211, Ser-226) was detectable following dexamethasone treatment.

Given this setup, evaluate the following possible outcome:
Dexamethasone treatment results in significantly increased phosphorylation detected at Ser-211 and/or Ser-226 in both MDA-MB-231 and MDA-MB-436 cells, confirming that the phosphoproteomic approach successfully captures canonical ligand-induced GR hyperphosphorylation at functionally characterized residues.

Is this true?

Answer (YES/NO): NO